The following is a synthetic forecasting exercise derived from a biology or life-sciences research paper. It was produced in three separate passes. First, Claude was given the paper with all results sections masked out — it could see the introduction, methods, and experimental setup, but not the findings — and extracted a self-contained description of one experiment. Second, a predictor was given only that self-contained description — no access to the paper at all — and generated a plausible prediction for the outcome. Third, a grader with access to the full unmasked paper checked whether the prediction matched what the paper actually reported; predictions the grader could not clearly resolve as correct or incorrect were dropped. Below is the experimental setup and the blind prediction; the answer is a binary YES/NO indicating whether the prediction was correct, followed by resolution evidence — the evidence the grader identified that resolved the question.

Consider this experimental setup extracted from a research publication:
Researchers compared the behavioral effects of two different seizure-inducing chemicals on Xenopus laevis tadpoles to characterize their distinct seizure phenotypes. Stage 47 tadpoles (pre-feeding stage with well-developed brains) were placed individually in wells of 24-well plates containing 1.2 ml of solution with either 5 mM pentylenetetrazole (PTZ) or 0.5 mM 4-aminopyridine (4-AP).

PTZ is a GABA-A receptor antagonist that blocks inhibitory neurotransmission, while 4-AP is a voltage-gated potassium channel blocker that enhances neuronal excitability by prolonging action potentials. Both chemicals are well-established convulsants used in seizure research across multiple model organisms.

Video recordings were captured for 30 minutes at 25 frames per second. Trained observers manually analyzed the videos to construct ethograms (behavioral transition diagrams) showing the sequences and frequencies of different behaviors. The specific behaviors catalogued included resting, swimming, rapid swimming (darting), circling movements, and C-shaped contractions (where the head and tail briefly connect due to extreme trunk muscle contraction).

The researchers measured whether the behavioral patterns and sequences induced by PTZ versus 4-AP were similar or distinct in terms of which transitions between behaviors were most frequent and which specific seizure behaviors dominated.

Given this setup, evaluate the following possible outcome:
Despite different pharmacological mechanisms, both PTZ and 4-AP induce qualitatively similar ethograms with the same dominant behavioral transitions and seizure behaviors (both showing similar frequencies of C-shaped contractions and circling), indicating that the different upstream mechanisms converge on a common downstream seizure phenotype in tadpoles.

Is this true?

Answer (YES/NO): NO